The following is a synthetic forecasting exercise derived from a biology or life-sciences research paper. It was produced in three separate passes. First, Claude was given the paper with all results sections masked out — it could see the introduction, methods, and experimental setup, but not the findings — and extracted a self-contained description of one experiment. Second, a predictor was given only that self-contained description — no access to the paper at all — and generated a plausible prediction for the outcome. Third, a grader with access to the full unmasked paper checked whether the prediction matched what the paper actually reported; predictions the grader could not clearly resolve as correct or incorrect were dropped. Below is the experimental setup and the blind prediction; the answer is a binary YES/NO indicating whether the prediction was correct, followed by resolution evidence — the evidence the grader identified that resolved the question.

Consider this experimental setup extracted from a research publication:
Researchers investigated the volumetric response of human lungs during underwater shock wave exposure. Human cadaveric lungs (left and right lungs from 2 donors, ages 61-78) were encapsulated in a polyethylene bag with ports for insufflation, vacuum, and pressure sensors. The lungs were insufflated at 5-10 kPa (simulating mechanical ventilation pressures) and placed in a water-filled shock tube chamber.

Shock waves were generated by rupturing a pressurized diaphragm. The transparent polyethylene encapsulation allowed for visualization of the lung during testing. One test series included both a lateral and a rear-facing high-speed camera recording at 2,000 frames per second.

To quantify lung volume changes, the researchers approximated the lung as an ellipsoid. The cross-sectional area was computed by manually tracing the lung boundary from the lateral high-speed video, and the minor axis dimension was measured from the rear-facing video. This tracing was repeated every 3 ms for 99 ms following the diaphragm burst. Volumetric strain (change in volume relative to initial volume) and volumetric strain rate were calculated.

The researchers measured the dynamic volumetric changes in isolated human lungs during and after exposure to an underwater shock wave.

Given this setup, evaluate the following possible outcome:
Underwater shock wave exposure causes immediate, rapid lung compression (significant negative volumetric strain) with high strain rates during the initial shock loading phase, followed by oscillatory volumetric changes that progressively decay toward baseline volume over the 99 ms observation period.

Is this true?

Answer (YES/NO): YES